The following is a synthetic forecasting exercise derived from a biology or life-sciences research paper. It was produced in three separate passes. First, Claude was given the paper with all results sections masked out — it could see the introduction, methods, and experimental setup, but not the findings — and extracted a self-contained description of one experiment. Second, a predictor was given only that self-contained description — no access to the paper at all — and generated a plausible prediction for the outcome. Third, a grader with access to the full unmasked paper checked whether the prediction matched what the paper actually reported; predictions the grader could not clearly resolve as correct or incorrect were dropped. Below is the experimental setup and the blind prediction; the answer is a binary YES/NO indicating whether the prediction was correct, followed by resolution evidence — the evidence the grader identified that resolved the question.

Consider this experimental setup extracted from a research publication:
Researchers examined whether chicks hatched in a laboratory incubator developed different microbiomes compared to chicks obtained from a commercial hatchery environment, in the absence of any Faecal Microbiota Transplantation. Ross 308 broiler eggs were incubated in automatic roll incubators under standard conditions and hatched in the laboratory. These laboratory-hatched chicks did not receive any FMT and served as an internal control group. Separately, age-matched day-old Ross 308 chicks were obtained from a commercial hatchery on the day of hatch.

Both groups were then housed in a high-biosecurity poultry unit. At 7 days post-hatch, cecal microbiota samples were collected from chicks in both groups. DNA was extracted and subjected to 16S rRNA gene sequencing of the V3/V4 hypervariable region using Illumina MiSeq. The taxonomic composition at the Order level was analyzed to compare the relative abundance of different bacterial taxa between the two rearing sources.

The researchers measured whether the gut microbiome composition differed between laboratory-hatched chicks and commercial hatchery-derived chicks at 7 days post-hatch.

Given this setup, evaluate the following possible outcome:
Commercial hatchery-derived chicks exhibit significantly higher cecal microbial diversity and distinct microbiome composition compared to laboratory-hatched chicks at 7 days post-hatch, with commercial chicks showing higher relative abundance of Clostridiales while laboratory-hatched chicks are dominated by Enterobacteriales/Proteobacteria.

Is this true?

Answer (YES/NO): NO